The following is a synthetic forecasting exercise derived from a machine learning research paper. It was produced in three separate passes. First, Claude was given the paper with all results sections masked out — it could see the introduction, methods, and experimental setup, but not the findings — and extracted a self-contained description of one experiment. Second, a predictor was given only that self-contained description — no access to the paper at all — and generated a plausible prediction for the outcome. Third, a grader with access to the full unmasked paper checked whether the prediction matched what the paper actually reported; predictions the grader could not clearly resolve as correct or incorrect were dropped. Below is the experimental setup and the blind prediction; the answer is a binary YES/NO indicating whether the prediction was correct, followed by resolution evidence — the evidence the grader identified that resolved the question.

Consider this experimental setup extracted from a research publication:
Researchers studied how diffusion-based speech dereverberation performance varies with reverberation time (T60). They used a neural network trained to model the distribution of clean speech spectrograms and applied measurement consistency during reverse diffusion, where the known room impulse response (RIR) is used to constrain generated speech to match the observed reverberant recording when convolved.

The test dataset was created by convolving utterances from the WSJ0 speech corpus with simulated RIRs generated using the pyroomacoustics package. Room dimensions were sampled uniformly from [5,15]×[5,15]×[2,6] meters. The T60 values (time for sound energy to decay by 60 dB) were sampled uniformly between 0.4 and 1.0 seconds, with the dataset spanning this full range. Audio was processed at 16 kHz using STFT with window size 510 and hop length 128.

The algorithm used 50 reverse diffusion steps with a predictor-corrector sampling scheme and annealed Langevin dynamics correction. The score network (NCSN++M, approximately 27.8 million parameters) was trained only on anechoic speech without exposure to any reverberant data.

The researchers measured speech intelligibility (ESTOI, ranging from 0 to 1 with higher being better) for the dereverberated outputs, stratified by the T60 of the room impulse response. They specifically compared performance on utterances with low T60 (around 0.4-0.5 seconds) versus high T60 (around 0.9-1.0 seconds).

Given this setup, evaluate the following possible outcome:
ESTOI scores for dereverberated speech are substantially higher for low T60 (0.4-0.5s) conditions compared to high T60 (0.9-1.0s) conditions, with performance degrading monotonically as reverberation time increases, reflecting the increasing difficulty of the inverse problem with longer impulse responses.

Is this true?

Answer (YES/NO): NO